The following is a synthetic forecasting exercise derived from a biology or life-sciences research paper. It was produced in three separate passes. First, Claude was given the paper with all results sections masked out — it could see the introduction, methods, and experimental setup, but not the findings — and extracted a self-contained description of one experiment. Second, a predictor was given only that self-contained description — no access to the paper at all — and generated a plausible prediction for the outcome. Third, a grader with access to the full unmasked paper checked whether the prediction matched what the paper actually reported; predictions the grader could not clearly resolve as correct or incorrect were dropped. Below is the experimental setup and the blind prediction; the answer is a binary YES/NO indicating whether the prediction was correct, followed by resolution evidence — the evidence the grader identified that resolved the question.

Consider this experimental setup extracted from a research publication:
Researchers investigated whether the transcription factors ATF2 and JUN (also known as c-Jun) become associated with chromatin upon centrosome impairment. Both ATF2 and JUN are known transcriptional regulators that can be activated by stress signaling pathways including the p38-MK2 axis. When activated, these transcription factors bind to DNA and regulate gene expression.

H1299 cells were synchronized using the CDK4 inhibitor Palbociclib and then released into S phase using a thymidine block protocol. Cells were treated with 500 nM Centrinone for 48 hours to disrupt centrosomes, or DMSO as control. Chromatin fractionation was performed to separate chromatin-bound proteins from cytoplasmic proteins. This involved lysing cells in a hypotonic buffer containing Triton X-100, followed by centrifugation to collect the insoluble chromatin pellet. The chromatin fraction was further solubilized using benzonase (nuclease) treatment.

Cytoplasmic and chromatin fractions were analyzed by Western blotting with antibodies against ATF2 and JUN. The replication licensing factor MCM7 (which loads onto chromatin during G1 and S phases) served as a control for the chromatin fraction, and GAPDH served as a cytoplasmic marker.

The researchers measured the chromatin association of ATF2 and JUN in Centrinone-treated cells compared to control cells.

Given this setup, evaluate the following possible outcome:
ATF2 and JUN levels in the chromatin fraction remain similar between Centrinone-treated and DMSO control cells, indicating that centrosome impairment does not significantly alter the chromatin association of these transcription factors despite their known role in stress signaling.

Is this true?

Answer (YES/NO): NO